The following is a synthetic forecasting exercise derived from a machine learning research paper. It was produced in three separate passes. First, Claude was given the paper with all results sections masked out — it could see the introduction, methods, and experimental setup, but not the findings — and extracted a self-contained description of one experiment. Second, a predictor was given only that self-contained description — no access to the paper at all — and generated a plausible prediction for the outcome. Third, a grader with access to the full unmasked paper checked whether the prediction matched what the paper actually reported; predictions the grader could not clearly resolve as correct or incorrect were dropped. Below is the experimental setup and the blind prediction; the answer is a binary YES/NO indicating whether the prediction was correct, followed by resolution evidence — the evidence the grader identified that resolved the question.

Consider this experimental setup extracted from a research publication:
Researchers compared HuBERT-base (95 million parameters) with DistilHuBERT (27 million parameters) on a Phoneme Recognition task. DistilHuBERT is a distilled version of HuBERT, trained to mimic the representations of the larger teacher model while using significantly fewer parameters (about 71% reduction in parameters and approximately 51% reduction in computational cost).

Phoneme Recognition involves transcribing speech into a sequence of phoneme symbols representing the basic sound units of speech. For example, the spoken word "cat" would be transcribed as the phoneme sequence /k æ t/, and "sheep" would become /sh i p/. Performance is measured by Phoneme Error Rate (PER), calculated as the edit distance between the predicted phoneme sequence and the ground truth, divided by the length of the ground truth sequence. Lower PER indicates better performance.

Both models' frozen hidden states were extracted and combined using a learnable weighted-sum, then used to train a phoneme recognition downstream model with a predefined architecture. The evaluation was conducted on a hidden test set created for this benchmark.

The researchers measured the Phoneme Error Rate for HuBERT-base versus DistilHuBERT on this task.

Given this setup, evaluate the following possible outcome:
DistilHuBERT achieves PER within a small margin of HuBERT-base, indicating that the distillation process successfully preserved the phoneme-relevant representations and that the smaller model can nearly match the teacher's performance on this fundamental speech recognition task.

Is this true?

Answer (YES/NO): NO